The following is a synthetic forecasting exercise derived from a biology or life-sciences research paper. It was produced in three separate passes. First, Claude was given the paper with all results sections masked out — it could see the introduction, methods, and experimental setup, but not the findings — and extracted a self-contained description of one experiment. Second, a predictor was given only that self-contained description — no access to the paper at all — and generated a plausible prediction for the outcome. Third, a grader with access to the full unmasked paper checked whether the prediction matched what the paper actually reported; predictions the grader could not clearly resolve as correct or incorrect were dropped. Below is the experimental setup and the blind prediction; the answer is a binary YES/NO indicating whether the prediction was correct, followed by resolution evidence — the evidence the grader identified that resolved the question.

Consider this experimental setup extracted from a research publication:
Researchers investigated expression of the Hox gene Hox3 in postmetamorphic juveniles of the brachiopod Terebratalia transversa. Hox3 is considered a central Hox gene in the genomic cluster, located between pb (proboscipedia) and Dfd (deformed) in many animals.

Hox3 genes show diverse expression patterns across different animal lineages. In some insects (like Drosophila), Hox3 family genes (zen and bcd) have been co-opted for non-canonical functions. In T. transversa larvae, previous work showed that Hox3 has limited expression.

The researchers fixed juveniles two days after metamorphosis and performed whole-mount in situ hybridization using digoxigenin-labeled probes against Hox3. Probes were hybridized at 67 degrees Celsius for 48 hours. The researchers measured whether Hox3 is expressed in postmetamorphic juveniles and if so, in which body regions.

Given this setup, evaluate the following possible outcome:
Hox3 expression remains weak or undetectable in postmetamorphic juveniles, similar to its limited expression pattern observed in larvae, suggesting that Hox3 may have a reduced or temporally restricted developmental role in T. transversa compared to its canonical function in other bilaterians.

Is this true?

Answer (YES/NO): NO